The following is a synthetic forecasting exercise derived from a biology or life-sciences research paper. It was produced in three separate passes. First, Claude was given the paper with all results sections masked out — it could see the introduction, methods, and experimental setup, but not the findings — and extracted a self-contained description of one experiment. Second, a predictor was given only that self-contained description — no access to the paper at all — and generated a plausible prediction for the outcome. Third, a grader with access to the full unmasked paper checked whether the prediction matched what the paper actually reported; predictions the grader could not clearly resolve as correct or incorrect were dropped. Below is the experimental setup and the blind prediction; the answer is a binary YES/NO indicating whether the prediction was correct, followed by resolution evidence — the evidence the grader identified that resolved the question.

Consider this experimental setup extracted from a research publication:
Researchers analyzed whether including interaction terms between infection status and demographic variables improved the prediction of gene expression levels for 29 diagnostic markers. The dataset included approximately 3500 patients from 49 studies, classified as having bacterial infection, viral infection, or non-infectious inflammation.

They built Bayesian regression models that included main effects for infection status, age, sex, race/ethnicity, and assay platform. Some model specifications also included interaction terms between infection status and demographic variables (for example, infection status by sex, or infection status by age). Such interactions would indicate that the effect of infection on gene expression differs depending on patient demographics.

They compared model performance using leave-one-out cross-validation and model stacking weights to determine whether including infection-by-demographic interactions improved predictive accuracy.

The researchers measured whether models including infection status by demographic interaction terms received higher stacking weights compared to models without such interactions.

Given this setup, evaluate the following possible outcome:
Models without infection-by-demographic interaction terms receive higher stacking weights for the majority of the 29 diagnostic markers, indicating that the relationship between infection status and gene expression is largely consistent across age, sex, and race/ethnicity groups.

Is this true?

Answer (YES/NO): NO